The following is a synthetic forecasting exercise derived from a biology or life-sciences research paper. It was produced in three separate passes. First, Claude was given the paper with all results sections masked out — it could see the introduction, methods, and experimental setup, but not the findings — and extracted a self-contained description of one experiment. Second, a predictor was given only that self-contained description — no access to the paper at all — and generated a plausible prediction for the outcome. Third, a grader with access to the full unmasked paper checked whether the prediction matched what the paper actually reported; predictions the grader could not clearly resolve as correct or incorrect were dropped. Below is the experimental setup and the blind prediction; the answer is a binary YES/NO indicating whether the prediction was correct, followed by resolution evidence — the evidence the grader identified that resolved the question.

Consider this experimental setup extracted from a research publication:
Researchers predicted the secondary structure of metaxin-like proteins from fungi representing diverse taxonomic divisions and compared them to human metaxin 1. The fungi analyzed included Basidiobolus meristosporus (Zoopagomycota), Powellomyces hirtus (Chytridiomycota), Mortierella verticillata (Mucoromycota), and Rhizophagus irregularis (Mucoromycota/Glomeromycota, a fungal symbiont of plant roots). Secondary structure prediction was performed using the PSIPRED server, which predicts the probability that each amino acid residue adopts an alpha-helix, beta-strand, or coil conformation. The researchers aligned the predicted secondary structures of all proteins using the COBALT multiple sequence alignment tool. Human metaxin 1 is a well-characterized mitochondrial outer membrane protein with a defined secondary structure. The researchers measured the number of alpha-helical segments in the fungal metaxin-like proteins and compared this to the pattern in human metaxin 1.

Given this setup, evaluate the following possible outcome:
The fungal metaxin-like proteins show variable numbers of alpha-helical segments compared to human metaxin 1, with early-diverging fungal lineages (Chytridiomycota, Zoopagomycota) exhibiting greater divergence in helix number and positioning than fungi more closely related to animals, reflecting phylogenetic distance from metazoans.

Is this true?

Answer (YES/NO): NO